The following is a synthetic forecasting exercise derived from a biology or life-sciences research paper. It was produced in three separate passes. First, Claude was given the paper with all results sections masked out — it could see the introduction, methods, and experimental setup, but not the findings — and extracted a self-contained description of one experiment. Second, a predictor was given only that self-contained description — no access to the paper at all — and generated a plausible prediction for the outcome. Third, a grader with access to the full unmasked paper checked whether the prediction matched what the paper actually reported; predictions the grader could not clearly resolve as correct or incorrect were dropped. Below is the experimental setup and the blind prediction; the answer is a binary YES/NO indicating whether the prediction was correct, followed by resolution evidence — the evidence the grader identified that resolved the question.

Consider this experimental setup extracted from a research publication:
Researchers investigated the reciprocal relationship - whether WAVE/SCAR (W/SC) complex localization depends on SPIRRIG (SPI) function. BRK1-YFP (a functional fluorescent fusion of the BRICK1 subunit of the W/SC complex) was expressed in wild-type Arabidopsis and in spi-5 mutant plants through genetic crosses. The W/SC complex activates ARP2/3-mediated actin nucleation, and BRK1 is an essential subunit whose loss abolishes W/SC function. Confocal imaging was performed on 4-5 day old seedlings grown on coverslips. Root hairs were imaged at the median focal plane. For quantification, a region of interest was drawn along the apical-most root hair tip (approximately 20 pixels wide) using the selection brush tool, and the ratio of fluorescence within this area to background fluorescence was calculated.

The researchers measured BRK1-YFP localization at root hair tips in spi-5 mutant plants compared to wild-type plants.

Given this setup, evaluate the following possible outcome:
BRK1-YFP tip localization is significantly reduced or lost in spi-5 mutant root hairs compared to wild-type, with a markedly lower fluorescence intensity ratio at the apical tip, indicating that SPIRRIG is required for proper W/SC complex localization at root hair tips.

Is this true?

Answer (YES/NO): NO